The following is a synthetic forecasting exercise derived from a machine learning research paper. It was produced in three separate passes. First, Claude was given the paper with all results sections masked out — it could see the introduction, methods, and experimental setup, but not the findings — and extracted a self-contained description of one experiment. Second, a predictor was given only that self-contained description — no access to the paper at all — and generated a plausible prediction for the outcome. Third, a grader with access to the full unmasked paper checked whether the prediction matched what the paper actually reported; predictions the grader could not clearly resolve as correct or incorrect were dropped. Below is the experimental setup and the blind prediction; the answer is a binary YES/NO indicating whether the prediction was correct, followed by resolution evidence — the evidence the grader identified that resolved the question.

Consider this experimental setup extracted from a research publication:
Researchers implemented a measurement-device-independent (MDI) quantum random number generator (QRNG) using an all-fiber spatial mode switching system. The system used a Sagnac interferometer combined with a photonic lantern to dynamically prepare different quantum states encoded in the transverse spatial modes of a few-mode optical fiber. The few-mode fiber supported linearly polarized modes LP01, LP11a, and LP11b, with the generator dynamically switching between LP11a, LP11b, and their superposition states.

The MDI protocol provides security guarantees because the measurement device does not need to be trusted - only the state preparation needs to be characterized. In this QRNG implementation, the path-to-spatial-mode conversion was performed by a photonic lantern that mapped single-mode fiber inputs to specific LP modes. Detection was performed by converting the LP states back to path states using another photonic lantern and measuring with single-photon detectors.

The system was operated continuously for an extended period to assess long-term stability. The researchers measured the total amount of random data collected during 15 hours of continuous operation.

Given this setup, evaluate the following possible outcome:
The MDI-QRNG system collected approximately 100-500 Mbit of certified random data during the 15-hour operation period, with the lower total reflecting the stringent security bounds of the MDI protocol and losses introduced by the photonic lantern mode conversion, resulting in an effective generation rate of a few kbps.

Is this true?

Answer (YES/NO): NO